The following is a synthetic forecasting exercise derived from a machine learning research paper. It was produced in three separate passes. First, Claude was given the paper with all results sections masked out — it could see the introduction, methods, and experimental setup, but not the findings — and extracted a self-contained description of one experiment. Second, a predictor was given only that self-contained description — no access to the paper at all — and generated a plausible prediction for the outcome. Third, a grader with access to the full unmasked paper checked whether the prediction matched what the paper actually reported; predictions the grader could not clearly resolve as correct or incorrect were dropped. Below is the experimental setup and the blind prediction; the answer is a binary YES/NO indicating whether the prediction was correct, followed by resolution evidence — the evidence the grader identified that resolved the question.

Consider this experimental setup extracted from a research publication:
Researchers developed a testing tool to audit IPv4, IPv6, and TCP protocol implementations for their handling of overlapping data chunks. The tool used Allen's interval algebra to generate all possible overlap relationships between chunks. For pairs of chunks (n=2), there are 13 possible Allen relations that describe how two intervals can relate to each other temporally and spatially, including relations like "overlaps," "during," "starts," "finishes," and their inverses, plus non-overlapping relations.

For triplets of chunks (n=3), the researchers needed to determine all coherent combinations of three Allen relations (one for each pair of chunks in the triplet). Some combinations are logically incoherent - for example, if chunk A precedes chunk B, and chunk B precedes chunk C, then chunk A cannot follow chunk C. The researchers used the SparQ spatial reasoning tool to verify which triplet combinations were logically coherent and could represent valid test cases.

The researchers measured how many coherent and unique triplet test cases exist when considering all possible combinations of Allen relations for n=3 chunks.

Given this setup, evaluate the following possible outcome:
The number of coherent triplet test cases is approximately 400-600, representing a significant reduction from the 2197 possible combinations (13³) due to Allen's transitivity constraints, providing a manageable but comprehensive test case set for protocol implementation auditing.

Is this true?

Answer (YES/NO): YES